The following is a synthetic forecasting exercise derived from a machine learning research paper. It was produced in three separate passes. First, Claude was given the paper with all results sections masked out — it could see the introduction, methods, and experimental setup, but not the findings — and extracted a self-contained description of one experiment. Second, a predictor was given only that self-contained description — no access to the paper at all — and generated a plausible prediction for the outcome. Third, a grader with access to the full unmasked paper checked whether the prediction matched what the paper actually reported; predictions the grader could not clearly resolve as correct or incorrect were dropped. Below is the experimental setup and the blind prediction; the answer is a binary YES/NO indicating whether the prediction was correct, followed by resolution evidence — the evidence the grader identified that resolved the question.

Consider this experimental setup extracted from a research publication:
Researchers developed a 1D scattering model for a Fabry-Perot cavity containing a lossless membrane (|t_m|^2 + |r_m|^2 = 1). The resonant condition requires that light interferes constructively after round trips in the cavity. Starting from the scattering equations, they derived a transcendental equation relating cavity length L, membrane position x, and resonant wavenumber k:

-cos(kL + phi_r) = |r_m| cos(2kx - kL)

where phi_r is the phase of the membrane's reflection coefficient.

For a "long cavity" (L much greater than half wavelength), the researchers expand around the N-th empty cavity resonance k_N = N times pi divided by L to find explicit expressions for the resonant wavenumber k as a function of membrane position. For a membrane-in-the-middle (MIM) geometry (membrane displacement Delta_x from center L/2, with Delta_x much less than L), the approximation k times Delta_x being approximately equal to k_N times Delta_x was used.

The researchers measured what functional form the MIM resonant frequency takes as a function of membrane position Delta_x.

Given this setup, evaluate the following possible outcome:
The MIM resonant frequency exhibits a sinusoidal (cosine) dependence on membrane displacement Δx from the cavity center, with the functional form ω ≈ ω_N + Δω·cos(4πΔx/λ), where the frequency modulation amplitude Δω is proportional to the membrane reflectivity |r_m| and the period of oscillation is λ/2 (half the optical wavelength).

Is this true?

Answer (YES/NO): NO